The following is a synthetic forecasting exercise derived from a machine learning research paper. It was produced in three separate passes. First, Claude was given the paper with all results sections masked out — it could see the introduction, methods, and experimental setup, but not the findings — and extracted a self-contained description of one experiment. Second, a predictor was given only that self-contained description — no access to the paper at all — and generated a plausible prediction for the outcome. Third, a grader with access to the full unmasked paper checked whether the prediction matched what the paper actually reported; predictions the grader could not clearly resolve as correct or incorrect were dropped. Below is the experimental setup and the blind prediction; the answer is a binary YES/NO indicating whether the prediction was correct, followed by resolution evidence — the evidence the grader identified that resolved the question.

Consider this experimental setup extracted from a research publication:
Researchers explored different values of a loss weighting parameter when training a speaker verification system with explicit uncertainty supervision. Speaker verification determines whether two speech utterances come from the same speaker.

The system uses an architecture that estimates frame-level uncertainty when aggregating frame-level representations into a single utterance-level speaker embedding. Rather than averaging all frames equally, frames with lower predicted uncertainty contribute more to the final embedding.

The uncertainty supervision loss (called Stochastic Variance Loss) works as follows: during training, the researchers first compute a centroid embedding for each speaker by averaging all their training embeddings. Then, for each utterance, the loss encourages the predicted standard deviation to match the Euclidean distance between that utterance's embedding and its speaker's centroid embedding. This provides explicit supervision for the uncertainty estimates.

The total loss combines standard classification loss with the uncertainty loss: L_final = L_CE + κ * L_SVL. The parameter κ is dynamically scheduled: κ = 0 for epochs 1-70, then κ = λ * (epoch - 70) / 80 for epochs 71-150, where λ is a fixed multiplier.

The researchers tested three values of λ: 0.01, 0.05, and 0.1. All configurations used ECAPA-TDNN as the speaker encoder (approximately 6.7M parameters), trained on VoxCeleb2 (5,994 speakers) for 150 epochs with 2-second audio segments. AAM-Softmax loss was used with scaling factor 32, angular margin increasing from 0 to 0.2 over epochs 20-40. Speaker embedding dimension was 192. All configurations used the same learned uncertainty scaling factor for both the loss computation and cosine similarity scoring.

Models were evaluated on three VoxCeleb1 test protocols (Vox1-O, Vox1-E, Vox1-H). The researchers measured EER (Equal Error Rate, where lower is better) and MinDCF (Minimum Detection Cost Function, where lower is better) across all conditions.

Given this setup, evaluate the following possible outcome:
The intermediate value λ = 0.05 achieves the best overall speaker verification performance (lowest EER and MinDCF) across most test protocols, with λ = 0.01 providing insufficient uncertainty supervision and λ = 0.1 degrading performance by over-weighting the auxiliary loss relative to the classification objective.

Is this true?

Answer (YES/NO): NO